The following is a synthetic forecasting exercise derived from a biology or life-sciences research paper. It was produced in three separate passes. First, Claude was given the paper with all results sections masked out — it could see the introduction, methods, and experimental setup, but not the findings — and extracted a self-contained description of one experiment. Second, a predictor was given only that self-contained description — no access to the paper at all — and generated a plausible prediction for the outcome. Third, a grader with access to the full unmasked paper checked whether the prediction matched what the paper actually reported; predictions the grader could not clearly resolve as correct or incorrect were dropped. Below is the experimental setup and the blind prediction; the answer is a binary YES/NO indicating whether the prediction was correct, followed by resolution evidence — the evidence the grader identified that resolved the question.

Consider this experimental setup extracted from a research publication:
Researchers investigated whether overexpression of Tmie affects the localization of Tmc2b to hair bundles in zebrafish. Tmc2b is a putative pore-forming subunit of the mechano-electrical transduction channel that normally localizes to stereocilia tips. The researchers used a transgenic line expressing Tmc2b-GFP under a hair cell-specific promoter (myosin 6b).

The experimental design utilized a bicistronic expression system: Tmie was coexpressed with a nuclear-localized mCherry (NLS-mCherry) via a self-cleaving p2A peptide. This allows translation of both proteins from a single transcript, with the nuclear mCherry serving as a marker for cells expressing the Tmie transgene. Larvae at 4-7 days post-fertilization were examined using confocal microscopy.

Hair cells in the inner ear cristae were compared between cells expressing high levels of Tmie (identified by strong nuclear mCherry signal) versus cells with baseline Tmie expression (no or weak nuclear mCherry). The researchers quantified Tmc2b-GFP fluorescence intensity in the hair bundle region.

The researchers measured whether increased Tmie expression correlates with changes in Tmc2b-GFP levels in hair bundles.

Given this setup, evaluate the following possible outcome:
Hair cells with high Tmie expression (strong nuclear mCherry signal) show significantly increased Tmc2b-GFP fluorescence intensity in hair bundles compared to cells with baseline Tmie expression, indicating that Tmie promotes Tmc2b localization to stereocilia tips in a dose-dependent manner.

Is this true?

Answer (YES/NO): YES